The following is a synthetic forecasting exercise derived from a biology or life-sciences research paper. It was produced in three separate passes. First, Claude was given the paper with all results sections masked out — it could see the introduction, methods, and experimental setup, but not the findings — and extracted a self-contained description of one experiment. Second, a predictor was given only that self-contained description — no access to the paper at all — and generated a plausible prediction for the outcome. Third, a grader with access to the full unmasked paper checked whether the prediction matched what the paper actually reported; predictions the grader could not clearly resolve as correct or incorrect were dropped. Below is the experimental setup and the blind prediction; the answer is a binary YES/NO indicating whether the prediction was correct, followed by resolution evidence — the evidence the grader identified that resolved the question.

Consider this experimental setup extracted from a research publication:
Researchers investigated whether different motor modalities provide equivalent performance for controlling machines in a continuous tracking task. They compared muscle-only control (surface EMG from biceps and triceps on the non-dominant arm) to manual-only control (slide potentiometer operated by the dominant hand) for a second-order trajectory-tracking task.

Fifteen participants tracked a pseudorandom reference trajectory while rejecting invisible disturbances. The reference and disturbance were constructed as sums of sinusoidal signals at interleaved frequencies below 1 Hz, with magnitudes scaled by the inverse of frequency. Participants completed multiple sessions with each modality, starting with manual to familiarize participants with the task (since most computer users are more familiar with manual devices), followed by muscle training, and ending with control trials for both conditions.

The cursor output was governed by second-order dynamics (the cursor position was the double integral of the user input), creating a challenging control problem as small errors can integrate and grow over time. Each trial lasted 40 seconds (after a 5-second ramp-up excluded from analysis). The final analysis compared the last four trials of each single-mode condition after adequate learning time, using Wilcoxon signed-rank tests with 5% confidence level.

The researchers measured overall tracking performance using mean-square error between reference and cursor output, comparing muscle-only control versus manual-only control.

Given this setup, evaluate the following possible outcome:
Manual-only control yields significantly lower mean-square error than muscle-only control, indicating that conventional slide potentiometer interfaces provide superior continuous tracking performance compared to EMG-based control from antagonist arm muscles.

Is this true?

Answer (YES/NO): NO